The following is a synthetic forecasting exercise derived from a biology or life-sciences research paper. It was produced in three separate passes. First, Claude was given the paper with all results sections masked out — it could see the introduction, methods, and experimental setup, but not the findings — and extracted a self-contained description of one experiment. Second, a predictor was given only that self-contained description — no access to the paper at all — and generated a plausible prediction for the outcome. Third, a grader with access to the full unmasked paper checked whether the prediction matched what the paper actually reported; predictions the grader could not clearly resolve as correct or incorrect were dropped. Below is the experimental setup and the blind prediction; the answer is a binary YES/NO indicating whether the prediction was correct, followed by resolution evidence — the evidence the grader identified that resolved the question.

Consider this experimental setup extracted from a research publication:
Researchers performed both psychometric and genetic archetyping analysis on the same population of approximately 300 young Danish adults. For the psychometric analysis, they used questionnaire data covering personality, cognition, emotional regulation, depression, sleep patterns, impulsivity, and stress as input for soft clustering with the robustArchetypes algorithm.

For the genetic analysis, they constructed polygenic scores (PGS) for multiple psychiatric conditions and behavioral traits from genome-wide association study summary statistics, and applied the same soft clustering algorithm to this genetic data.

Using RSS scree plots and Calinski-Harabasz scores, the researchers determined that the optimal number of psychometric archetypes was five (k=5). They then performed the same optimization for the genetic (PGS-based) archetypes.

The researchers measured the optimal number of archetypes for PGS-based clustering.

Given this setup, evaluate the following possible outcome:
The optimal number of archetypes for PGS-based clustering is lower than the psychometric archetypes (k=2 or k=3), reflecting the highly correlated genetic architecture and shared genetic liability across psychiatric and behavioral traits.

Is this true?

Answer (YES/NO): NO